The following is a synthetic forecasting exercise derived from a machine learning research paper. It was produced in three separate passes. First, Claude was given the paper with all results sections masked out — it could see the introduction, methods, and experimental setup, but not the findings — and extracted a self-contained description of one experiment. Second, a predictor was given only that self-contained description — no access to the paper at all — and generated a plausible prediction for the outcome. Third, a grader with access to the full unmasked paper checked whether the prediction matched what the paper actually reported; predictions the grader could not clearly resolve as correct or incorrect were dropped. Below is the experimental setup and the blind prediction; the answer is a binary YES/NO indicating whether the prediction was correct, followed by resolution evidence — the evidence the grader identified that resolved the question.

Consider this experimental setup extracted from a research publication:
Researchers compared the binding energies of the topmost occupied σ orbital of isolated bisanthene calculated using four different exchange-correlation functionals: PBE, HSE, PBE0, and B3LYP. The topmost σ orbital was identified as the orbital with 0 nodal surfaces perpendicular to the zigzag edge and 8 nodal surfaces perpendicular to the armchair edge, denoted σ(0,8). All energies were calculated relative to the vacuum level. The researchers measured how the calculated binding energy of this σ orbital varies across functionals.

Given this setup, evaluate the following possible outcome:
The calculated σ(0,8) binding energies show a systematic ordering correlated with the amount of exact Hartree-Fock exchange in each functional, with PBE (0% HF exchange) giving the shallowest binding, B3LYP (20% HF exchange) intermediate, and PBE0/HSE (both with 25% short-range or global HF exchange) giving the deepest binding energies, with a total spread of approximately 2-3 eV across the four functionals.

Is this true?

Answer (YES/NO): NO